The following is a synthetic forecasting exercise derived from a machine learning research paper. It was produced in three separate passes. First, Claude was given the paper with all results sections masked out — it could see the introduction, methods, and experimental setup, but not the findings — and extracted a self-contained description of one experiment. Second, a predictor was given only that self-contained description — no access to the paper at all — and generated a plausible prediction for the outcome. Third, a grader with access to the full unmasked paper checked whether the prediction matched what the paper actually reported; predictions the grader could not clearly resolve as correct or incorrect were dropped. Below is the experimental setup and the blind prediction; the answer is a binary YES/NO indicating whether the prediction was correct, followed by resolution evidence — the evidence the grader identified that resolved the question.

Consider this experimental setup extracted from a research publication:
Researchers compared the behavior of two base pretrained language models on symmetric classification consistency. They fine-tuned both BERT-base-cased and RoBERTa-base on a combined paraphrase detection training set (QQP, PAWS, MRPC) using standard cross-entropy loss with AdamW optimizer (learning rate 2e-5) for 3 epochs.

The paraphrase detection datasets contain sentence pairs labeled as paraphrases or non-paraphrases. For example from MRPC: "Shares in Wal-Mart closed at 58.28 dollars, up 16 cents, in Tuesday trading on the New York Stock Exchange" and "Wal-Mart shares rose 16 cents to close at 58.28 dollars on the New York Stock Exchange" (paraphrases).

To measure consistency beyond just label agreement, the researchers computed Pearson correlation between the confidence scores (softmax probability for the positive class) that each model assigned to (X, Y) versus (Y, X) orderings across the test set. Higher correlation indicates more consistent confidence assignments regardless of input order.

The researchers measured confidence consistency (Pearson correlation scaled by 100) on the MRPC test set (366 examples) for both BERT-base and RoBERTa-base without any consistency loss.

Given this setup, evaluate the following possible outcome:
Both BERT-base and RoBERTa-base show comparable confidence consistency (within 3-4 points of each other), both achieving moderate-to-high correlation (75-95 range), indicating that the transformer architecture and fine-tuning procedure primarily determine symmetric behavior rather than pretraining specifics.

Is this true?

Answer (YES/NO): YES